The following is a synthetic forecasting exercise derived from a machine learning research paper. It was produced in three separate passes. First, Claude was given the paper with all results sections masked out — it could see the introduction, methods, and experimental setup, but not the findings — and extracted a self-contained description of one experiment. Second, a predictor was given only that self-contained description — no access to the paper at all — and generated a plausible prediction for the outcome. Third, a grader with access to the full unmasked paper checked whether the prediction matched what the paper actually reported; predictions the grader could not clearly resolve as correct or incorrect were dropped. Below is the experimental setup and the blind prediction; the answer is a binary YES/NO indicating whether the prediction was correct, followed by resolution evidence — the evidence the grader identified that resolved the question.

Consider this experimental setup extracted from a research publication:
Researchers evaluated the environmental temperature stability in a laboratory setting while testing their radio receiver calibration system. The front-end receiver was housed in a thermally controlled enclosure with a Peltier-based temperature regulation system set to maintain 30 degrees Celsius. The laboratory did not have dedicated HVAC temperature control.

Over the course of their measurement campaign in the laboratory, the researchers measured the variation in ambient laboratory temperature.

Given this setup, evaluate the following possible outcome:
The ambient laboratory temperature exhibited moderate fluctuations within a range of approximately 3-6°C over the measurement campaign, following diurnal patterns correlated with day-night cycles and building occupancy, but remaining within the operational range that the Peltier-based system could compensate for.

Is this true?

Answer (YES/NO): YES